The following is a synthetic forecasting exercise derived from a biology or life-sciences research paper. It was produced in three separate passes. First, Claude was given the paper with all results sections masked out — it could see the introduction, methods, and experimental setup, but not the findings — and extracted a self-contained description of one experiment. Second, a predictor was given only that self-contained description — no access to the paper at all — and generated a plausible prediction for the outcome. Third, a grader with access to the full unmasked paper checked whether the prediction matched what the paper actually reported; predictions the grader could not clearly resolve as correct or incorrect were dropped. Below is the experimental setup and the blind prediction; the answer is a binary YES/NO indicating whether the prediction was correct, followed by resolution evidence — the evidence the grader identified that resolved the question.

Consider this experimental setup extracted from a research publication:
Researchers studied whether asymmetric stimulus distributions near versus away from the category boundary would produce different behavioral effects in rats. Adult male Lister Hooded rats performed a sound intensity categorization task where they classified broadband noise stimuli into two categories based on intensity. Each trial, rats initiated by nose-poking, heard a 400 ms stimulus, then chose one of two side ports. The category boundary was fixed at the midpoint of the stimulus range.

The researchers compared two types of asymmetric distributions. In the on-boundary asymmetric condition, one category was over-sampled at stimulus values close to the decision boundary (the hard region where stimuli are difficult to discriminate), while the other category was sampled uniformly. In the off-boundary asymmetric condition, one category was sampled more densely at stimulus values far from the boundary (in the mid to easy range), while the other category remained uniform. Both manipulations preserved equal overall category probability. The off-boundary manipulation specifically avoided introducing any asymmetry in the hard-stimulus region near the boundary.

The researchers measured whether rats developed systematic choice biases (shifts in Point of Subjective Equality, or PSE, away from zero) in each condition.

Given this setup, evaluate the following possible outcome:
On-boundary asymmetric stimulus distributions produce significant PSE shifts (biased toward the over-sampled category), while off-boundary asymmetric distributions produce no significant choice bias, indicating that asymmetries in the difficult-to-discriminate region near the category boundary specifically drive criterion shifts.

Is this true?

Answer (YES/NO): YES